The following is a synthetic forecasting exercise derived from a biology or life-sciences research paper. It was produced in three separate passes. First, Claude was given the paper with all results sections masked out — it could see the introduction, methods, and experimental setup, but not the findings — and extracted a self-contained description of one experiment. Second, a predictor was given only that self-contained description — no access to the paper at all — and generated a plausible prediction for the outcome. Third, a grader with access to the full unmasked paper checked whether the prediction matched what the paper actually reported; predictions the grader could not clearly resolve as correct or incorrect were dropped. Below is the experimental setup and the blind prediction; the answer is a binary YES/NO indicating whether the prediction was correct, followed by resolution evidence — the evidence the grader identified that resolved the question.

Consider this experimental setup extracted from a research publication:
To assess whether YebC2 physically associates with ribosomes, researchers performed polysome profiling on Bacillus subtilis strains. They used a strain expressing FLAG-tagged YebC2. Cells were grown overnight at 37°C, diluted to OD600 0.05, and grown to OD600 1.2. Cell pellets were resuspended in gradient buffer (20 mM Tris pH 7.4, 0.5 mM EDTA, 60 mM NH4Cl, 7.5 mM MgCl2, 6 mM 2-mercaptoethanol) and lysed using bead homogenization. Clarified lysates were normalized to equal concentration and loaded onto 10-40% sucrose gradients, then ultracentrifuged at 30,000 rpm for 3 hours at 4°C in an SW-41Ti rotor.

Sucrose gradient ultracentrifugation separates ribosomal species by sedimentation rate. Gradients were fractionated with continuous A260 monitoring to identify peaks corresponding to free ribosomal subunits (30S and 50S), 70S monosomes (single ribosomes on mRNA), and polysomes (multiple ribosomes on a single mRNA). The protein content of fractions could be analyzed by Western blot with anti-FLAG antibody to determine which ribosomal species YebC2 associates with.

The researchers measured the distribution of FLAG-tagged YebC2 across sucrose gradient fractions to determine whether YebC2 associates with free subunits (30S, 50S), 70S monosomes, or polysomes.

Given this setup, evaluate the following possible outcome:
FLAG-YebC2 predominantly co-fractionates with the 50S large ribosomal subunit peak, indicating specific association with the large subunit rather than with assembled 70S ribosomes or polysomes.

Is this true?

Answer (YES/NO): NO